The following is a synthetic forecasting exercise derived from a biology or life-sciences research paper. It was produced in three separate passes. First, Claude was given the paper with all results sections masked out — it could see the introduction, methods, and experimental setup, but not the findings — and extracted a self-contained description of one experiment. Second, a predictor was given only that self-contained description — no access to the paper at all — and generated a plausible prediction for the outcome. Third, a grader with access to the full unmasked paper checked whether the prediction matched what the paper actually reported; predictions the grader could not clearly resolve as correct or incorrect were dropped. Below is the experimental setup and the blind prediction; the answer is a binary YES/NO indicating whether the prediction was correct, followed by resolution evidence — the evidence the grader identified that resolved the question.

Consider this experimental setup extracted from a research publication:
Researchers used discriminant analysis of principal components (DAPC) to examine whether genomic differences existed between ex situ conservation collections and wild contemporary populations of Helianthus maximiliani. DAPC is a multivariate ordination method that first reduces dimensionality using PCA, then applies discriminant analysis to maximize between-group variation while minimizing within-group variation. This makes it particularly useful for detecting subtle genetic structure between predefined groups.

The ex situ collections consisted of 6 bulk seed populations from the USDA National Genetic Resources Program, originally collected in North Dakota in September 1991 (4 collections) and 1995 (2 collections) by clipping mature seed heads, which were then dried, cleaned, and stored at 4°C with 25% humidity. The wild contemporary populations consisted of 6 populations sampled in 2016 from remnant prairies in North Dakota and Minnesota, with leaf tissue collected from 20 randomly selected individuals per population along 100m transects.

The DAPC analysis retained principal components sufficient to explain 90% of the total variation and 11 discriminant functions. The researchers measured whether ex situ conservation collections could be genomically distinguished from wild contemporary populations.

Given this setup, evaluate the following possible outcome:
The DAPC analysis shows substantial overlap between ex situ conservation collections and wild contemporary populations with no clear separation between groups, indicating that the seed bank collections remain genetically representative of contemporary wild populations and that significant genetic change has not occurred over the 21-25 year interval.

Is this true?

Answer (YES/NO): YES